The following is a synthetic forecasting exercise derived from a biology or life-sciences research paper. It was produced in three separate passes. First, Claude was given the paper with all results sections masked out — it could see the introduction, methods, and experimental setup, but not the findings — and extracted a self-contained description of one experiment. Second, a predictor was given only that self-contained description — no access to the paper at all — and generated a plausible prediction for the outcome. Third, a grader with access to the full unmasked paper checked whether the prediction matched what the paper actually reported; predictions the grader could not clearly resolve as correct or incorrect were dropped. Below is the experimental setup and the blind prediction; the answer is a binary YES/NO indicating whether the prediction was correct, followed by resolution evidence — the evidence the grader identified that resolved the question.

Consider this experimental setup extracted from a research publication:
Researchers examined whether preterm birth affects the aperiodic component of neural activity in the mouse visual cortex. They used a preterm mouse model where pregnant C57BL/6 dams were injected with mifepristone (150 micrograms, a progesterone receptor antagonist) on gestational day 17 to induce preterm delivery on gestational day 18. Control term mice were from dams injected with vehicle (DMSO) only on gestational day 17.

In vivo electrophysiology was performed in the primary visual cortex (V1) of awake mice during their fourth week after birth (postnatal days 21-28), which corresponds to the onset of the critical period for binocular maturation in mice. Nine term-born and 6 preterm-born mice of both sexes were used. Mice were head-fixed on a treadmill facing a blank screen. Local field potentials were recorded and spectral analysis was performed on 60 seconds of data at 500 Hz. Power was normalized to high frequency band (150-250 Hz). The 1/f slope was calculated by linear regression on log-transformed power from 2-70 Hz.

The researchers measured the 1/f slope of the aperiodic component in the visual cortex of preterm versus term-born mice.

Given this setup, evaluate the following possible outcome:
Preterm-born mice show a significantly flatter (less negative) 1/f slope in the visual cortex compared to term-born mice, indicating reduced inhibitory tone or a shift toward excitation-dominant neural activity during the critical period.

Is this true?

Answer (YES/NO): NO